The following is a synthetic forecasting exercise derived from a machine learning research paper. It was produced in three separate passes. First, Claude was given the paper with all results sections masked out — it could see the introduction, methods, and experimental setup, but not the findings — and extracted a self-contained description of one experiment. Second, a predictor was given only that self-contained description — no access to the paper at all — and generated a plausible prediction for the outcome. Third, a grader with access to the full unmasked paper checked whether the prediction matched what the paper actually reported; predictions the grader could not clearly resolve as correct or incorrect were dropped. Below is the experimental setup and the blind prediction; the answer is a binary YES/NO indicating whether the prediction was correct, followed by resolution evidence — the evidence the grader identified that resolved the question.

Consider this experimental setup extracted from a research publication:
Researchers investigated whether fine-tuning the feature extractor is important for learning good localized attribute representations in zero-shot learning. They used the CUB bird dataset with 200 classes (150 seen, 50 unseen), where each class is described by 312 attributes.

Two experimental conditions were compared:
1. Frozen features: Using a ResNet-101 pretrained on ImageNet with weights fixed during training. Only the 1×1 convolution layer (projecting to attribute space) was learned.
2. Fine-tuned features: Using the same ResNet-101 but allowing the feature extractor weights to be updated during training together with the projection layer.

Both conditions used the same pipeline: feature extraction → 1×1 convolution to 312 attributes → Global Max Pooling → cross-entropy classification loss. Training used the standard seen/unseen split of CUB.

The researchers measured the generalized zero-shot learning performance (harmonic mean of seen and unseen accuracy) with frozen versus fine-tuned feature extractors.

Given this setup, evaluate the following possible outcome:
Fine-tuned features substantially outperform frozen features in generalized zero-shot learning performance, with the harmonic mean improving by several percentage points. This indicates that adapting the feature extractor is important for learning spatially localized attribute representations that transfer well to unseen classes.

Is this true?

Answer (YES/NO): NO